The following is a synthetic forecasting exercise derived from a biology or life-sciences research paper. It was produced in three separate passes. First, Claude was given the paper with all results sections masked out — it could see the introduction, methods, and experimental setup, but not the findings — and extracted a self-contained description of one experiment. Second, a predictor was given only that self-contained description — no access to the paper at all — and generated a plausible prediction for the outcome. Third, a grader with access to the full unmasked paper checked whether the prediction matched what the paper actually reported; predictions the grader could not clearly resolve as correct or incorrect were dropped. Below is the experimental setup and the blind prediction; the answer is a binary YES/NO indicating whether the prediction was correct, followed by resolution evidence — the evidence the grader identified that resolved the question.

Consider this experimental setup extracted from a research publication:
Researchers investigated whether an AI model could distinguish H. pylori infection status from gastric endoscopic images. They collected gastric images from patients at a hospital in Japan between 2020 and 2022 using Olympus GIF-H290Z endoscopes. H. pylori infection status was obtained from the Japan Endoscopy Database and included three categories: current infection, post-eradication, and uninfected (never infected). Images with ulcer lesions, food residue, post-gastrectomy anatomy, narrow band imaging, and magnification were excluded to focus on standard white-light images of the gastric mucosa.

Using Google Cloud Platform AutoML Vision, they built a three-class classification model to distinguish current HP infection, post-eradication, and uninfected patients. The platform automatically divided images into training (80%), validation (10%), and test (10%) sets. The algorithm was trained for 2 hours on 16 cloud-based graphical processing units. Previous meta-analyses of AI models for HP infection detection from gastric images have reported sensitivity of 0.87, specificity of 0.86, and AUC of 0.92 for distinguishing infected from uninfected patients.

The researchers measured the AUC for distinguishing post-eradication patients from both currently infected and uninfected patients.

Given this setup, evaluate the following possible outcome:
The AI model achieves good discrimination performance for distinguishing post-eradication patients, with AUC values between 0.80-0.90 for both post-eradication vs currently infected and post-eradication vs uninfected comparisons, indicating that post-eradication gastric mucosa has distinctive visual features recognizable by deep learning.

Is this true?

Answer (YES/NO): NO